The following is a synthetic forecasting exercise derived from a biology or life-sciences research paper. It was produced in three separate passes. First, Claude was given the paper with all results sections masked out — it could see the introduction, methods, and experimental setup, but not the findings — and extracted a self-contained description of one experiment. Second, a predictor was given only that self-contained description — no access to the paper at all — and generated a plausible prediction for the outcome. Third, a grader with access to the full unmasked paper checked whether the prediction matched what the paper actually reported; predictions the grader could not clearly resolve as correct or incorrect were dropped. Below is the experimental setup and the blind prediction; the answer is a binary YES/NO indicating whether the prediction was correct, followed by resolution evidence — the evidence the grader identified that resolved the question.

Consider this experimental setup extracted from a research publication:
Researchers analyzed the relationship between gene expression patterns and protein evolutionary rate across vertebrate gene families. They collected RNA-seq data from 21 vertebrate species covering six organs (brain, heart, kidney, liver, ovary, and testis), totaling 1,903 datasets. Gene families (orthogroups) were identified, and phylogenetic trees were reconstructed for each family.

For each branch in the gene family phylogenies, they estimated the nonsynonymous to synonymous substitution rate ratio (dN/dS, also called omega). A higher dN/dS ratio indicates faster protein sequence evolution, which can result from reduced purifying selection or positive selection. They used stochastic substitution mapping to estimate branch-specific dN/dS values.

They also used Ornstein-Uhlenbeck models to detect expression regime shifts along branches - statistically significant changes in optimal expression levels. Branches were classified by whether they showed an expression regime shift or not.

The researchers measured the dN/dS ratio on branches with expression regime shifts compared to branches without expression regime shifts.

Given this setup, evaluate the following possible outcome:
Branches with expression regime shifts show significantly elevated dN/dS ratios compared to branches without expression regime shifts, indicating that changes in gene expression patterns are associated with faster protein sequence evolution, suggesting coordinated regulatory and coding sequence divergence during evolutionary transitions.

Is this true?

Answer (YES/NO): NO